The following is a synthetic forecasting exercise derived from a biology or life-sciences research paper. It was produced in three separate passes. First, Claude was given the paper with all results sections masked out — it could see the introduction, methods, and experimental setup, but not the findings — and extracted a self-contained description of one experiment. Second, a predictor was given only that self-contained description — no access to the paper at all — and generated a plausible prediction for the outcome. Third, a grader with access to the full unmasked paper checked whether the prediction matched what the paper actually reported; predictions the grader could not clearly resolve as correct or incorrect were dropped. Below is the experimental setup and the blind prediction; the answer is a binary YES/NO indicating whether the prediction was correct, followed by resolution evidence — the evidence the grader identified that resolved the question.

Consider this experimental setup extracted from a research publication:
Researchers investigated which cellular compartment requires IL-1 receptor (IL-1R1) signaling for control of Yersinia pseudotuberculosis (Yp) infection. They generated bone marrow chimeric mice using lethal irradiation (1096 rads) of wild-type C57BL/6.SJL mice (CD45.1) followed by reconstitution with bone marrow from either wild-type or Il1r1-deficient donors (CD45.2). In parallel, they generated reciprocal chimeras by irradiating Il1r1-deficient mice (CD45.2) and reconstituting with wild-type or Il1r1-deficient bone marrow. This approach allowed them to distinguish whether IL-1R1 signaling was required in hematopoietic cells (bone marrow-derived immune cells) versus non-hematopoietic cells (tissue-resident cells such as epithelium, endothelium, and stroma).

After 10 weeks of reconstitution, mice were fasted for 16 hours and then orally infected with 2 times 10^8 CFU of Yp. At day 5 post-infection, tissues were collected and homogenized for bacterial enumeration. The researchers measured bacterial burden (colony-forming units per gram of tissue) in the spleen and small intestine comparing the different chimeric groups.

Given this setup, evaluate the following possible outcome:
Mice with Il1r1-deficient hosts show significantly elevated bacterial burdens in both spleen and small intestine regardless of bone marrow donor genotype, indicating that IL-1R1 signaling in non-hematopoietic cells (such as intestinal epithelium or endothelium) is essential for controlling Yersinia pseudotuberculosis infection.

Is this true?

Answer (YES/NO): YES